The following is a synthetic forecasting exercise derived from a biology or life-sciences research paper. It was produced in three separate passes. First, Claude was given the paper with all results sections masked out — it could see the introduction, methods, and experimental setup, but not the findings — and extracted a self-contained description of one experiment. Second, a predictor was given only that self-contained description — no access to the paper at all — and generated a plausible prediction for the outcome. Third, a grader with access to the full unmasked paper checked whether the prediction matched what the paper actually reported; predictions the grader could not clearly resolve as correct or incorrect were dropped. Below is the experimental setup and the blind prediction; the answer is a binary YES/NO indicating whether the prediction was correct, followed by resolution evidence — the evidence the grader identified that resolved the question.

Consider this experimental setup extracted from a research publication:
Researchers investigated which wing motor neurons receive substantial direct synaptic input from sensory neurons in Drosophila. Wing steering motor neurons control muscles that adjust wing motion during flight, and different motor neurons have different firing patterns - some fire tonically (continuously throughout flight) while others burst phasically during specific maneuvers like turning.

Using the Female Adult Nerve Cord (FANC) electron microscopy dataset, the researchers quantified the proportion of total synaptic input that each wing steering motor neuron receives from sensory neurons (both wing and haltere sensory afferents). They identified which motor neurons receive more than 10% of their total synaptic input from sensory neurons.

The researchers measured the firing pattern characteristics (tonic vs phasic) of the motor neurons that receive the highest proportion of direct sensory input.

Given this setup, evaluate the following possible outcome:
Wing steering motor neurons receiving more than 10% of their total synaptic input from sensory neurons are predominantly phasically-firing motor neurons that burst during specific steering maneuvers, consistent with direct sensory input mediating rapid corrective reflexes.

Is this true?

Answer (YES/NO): NO